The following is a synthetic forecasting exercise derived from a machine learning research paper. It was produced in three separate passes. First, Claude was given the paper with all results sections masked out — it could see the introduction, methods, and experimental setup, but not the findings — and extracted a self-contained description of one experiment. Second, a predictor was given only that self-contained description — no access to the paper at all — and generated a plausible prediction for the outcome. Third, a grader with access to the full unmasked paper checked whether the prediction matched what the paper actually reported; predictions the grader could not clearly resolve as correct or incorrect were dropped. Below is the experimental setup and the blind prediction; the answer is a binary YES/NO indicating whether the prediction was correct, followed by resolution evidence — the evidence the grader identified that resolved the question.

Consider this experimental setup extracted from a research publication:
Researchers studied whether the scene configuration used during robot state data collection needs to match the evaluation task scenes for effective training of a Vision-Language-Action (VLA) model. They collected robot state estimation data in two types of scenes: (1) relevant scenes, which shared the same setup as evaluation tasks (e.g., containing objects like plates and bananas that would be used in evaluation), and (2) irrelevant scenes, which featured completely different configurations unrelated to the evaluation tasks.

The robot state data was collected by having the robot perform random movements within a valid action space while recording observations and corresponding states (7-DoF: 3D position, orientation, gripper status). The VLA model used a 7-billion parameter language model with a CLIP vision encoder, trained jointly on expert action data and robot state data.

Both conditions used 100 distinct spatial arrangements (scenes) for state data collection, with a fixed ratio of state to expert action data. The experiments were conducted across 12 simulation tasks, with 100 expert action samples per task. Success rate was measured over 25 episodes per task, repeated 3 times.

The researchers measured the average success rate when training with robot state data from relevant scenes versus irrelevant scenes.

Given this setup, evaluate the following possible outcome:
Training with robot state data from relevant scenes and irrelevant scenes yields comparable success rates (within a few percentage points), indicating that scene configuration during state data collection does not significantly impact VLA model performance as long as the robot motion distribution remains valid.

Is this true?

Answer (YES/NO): YES